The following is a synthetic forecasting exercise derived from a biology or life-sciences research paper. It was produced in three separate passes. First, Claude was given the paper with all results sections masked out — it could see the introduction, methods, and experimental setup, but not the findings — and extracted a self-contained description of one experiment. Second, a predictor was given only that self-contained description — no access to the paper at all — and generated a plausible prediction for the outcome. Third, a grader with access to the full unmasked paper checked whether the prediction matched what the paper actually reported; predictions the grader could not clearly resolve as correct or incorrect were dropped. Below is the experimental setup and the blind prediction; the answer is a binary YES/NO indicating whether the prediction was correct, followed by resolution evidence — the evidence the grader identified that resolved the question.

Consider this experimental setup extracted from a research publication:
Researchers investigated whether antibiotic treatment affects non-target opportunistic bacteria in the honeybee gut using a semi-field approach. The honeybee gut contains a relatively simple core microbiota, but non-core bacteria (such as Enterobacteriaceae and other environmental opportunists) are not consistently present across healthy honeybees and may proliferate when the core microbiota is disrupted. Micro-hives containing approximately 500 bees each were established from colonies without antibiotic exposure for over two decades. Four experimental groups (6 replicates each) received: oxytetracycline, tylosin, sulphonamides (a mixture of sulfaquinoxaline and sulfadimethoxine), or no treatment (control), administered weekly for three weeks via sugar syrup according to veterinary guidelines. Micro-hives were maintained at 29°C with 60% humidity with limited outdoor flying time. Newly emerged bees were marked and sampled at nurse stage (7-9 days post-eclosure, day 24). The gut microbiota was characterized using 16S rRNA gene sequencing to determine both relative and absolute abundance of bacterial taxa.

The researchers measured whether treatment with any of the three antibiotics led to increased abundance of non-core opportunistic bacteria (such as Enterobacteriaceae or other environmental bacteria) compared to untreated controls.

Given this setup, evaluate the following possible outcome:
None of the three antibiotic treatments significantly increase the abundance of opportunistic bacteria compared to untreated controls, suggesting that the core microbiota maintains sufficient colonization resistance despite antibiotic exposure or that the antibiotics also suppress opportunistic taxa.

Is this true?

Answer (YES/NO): NO